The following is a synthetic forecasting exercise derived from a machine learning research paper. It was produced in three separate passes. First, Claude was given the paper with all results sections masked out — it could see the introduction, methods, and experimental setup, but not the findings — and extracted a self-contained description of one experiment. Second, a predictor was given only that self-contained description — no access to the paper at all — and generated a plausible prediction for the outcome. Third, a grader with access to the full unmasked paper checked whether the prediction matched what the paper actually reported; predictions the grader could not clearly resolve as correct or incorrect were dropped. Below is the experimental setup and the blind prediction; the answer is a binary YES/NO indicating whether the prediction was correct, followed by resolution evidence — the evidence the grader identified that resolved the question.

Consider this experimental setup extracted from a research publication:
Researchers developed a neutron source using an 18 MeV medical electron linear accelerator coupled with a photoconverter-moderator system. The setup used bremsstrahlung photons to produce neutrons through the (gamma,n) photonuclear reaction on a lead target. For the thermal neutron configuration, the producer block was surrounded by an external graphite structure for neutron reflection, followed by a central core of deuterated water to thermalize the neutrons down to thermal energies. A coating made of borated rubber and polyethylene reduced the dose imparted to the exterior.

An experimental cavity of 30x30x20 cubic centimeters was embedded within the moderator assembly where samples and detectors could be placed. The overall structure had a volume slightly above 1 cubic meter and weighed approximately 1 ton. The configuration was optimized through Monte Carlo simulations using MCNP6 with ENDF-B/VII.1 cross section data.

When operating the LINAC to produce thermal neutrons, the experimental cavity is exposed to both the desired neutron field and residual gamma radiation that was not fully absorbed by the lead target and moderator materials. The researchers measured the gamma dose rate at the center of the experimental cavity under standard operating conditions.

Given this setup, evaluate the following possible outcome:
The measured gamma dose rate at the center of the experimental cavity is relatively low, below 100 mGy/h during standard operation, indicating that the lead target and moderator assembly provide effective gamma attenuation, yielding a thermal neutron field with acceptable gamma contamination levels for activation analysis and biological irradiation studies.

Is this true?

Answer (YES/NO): YES